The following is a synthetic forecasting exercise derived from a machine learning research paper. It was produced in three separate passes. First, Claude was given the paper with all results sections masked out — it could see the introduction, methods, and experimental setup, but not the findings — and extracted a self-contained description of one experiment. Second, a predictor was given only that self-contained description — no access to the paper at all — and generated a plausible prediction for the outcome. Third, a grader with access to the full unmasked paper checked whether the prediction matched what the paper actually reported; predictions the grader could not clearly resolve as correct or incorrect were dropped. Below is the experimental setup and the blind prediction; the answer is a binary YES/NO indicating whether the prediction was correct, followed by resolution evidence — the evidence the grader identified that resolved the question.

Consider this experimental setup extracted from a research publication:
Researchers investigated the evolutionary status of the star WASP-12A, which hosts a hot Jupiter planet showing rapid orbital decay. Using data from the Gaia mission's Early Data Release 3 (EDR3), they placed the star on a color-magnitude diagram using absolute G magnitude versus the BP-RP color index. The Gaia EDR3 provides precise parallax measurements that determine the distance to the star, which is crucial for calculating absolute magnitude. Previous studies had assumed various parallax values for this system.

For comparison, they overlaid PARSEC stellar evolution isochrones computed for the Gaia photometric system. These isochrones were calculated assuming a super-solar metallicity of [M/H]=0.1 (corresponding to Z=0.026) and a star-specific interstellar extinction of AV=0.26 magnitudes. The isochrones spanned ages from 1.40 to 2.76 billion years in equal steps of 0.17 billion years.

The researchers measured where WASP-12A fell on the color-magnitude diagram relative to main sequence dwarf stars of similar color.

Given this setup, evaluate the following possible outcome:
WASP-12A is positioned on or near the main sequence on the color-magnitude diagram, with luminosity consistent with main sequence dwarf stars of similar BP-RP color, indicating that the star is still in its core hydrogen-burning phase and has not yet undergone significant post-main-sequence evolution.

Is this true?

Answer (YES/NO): NO